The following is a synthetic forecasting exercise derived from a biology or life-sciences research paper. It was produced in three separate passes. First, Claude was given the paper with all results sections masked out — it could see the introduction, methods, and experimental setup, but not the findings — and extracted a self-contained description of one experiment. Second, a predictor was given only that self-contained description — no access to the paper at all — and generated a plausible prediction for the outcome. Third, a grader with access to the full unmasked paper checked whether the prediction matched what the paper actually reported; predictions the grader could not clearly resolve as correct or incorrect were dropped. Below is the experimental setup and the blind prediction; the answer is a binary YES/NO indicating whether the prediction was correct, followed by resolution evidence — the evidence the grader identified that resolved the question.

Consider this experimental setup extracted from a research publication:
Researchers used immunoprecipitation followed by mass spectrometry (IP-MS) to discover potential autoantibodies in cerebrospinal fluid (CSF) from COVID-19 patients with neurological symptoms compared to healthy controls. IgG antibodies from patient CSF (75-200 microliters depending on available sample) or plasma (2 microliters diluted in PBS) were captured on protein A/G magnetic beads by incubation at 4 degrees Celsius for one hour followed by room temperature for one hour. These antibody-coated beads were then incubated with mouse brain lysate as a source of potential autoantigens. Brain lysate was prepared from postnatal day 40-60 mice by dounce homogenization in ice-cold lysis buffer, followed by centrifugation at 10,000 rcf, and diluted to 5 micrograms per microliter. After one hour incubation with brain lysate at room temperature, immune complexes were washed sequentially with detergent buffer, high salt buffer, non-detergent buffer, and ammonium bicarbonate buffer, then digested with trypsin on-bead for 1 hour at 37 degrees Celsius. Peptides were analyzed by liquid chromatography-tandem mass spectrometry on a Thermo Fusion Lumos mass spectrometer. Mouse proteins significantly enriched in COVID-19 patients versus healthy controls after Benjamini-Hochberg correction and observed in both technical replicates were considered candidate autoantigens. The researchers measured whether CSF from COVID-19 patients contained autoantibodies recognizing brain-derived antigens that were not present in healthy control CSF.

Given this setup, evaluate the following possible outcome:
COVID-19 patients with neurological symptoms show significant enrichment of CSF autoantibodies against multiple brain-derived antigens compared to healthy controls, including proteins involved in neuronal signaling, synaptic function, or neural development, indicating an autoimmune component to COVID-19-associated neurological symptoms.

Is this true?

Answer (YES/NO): YES